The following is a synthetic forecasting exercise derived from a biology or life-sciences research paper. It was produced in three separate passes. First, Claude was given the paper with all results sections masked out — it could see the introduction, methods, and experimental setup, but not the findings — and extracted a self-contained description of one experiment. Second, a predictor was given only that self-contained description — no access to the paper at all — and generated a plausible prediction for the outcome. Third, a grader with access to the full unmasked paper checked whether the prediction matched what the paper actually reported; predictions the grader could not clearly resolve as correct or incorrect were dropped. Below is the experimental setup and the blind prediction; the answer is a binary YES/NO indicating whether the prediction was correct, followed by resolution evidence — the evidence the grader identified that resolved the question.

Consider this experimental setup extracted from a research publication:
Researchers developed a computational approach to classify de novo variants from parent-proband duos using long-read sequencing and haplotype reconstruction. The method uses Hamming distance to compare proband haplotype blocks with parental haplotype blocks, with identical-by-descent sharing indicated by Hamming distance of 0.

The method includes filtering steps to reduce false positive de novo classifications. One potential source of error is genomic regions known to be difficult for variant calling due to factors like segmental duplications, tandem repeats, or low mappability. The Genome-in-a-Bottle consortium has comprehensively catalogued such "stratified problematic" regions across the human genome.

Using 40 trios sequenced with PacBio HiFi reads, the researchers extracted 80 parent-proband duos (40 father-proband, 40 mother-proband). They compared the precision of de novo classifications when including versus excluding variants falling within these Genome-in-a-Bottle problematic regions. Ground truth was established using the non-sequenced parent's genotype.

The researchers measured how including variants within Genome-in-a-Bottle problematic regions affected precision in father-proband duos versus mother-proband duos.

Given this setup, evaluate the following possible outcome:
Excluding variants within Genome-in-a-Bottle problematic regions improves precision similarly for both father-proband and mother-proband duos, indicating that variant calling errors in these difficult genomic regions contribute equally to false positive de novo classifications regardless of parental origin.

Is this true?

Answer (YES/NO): NO